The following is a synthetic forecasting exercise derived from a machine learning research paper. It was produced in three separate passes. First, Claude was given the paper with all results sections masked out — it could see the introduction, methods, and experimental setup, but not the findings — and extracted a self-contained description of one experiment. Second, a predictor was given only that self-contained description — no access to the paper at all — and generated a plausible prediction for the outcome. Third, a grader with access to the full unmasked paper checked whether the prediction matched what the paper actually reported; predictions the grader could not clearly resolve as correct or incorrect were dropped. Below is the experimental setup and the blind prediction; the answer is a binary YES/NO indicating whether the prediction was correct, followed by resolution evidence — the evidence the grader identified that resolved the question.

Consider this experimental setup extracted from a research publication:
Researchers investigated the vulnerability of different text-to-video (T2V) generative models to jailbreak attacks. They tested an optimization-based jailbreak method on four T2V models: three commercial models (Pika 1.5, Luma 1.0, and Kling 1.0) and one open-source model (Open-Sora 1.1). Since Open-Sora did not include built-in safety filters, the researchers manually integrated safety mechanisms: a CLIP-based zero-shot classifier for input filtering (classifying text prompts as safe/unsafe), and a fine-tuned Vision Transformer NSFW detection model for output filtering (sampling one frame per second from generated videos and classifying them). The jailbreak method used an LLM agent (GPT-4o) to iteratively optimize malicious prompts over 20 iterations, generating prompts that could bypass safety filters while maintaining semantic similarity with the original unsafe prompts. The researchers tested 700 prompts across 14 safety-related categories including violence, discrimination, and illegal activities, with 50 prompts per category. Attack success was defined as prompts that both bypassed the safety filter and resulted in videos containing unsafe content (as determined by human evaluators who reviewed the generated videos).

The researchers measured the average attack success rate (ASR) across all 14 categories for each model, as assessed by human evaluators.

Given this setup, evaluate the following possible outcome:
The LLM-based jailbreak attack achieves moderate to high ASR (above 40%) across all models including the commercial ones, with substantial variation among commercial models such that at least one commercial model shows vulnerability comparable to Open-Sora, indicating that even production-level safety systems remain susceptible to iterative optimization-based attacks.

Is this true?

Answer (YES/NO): NO